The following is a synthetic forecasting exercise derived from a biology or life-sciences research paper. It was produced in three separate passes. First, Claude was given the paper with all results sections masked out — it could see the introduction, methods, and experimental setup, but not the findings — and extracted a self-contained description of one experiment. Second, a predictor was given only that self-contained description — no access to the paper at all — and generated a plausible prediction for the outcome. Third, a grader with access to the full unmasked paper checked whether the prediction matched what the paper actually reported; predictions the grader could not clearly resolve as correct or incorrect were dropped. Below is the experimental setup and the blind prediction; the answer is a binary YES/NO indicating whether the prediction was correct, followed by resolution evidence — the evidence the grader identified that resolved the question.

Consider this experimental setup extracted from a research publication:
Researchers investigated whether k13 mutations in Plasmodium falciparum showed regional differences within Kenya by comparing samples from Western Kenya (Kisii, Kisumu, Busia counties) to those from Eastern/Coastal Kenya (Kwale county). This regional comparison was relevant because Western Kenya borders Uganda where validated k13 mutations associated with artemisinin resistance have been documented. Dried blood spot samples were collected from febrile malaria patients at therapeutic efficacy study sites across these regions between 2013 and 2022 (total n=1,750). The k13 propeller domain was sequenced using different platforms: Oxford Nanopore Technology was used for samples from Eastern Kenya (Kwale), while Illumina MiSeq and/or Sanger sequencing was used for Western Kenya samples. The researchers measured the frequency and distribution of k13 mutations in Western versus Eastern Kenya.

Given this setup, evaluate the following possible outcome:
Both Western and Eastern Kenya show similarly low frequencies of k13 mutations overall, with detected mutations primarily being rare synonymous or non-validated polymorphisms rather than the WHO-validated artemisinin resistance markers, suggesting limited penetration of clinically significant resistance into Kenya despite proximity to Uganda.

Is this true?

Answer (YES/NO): NO